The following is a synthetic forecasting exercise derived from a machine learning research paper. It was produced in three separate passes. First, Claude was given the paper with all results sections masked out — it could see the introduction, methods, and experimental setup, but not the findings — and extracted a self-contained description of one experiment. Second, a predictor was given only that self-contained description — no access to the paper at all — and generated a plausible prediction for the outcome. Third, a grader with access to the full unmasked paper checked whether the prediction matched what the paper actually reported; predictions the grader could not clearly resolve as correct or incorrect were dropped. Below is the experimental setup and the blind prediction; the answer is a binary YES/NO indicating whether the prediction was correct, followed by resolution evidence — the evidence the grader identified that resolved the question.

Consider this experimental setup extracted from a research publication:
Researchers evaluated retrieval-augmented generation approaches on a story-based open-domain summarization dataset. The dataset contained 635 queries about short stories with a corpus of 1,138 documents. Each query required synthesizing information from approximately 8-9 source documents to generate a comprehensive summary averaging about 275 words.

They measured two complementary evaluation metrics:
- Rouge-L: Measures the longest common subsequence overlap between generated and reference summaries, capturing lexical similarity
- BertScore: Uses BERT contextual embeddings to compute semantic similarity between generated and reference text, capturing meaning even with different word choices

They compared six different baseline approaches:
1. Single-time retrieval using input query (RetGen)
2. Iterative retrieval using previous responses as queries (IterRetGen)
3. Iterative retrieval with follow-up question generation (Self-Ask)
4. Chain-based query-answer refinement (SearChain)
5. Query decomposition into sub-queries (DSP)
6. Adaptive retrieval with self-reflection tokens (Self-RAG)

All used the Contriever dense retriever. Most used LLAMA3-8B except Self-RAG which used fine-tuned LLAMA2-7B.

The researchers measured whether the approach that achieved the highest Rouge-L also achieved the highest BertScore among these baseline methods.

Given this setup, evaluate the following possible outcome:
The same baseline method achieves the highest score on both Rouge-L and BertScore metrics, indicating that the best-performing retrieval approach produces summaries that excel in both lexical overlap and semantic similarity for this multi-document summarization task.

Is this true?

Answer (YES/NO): NO